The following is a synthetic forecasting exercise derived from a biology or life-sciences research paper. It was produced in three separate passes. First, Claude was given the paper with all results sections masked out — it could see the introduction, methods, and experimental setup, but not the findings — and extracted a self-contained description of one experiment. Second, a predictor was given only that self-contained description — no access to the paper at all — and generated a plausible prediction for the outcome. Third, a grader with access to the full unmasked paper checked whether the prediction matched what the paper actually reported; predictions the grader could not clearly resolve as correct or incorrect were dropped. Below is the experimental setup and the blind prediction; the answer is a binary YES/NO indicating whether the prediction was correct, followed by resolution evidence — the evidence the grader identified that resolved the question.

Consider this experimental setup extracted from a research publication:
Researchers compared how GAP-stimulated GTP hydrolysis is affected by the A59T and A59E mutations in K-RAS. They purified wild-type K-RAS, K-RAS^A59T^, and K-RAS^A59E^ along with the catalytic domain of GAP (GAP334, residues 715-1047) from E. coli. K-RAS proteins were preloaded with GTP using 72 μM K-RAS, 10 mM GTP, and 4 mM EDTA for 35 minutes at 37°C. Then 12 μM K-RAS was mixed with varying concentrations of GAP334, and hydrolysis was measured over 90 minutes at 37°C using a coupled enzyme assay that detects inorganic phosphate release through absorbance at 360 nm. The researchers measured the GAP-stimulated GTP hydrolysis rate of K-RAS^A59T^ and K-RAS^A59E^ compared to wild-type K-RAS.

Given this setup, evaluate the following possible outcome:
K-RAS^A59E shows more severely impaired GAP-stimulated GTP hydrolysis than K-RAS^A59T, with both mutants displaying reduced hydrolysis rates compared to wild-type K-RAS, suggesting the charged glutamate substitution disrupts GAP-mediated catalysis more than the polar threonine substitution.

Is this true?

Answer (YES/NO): NO